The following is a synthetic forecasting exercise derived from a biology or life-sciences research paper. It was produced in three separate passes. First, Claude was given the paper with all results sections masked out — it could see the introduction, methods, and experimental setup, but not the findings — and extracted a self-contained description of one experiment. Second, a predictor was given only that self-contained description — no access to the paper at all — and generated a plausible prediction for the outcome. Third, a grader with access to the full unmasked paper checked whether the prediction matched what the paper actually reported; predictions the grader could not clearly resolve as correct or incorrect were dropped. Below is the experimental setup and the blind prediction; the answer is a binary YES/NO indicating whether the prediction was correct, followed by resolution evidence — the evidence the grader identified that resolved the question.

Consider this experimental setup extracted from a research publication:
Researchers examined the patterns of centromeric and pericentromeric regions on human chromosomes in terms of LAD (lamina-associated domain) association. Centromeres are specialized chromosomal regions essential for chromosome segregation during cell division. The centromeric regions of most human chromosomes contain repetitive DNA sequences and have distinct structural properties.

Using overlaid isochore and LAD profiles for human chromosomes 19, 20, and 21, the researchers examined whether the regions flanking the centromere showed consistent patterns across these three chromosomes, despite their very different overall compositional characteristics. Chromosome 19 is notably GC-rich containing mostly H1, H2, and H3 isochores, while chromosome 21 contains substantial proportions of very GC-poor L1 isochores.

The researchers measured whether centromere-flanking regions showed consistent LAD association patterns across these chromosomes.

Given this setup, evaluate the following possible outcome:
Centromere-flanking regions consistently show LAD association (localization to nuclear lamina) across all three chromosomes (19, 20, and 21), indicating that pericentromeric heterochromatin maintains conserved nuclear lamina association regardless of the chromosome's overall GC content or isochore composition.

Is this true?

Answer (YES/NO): YES